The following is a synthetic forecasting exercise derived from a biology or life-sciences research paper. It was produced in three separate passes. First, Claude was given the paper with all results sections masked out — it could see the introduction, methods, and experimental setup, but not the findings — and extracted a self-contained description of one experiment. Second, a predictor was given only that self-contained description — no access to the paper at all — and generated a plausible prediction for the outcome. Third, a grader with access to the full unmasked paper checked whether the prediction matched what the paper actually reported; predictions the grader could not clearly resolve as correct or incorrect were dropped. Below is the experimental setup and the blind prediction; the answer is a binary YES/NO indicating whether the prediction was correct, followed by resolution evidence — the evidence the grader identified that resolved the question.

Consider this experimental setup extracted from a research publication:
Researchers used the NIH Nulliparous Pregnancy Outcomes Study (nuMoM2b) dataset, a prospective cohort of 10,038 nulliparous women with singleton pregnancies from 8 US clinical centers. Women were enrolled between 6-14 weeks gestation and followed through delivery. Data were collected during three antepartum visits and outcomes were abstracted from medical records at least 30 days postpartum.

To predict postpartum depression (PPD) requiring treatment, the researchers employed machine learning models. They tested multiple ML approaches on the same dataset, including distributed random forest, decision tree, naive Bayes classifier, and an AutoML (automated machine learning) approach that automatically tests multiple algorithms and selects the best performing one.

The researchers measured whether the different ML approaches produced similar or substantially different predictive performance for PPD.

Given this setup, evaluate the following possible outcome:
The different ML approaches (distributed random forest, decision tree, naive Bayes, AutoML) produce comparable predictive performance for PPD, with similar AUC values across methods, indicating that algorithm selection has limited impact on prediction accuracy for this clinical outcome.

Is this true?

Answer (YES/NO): YES